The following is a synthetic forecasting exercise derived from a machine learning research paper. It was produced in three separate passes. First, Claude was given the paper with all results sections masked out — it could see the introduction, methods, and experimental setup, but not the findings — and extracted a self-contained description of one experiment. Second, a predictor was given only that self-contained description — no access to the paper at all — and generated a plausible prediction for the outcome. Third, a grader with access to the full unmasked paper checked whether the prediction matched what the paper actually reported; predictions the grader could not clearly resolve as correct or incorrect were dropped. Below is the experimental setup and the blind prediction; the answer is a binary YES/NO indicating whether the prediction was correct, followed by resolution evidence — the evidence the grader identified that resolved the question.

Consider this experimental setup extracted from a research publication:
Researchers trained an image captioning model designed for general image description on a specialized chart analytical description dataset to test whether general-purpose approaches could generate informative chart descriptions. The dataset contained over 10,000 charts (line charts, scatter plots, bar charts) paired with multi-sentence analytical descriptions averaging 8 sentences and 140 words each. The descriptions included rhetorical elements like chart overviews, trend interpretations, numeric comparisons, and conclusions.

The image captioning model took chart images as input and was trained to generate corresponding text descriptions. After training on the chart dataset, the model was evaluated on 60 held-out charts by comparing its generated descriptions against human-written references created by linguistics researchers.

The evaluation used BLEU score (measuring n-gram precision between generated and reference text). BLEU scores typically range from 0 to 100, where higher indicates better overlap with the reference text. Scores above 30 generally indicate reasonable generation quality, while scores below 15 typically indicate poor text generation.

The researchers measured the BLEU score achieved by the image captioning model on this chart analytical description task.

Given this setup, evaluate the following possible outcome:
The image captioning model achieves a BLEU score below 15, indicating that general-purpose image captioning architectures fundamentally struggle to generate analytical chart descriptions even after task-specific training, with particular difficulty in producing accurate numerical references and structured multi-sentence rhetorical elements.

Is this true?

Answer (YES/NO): YES